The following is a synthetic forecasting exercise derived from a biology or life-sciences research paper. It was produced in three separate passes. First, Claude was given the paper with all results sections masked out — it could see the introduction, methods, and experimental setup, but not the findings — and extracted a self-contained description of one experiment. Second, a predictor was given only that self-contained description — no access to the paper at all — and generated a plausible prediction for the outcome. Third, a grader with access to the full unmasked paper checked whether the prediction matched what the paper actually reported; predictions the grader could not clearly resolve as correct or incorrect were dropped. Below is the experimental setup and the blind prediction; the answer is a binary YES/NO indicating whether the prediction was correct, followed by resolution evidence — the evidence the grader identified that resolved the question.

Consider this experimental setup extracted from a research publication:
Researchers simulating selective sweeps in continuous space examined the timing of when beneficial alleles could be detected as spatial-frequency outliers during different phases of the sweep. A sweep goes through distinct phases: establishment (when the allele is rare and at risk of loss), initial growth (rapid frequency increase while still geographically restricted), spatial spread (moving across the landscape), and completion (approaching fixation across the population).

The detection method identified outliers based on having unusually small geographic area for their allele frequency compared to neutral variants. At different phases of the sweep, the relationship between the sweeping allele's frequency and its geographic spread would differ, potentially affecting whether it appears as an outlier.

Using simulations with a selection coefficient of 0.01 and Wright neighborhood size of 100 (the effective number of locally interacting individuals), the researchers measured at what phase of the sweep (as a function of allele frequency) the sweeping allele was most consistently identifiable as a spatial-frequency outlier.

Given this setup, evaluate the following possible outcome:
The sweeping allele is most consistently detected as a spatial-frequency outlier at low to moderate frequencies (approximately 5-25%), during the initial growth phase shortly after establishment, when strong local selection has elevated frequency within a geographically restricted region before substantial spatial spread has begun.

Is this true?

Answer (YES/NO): NO